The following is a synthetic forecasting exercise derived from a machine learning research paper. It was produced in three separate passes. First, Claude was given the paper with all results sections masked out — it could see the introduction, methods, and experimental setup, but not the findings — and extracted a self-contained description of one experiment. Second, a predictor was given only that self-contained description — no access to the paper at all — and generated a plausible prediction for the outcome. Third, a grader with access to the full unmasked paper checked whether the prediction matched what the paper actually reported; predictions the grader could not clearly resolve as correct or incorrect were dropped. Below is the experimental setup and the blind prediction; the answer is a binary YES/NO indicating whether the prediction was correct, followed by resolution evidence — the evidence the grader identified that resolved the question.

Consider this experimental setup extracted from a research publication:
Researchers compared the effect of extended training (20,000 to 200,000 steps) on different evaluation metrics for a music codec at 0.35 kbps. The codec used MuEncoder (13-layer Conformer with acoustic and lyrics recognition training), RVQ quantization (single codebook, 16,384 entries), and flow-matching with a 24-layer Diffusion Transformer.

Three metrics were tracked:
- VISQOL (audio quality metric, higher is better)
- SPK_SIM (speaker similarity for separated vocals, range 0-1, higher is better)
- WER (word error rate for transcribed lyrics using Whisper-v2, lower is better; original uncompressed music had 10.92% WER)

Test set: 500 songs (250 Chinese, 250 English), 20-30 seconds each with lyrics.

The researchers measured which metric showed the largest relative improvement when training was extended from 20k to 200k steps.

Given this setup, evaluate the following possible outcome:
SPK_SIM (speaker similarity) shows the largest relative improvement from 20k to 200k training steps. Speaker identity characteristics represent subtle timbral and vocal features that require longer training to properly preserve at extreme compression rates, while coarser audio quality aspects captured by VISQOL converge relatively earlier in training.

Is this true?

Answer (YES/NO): NO